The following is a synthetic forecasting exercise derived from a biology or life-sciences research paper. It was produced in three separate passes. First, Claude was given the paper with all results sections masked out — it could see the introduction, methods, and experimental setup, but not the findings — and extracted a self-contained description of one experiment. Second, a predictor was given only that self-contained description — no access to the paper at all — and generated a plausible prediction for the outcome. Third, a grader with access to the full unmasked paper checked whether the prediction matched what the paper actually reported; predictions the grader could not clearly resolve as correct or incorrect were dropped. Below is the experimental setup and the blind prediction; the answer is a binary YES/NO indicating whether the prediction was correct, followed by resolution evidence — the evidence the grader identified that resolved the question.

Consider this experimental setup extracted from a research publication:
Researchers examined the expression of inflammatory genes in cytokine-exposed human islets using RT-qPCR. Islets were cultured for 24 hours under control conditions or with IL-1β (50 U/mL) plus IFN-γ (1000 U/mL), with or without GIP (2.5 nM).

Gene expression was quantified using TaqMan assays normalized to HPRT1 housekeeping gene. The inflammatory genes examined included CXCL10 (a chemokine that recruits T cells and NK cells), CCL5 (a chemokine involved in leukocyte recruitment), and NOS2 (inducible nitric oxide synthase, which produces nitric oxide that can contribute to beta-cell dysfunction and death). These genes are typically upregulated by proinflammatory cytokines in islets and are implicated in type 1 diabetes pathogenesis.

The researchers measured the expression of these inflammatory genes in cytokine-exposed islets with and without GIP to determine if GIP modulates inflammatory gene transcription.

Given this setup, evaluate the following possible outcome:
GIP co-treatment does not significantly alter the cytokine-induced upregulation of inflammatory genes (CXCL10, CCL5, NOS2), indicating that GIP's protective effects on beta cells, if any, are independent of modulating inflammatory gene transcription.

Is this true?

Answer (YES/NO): YES